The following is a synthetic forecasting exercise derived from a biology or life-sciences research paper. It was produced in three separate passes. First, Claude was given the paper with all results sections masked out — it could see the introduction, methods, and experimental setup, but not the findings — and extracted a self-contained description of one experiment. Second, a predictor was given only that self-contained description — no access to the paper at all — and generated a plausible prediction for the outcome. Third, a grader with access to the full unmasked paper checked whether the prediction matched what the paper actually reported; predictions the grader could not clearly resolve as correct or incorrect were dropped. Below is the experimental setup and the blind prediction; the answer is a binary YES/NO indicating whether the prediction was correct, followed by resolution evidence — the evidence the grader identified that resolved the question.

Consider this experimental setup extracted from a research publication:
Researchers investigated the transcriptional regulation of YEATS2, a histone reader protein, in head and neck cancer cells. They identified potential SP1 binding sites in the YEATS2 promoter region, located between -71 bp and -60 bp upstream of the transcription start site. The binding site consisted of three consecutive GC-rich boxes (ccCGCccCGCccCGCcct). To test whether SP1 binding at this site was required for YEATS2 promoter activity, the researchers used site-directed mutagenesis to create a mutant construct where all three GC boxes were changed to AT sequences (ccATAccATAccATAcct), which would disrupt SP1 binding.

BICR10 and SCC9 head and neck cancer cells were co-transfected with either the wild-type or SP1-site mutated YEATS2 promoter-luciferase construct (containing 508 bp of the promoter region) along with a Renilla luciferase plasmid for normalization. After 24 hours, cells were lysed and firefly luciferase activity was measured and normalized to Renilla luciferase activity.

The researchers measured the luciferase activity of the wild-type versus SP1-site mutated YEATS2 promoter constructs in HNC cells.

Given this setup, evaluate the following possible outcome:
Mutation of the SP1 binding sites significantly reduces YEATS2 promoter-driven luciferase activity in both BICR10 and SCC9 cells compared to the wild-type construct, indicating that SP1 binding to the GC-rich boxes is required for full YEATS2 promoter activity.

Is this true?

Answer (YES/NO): YES